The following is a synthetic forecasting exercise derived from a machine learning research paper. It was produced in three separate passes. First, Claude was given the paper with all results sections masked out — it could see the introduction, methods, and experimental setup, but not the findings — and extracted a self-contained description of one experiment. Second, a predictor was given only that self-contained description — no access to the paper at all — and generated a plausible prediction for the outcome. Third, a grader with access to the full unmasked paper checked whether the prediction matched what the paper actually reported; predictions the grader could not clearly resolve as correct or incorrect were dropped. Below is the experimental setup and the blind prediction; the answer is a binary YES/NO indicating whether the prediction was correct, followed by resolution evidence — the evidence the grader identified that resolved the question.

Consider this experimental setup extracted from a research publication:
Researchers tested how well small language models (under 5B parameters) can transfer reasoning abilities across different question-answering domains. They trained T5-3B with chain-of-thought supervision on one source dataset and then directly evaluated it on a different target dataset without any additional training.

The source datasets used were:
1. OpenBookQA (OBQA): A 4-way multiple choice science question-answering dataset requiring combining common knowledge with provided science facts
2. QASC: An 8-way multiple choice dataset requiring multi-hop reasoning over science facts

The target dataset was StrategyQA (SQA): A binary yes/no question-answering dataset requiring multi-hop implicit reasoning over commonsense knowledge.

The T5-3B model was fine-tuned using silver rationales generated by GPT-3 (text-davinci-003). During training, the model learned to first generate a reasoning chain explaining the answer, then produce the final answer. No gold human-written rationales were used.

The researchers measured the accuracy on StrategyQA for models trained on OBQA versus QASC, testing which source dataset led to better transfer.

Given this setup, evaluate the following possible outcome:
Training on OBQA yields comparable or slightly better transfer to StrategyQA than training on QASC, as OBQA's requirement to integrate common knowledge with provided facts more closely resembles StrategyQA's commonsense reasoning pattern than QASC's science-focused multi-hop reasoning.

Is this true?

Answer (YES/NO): NO